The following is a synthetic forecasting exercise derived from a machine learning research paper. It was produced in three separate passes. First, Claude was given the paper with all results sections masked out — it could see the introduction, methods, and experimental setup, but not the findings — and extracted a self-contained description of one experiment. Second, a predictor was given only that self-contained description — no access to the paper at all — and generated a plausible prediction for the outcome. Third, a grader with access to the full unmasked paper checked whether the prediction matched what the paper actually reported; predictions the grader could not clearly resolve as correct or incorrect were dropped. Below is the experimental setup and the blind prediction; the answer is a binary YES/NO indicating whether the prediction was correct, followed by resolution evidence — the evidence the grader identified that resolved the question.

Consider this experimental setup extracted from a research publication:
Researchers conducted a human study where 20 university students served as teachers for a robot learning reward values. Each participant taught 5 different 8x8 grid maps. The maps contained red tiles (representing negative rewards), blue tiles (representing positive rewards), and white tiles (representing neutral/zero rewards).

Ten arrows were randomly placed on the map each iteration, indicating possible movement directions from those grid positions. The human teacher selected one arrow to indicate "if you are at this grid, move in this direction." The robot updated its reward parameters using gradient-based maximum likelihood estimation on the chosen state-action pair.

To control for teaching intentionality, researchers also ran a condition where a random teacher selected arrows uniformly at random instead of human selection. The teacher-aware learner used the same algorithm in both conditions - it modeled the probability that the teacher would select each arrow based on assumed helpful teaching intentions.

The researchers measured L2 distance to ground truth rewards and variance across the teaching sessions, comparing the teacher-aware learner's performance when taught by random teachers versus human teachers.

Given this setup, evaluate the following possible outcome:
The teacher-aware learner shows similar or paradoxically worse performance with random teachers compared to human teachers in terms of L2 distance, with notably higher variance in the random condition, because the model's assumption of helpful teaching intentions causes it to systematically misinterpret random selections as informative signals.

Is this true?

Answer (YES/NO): YES